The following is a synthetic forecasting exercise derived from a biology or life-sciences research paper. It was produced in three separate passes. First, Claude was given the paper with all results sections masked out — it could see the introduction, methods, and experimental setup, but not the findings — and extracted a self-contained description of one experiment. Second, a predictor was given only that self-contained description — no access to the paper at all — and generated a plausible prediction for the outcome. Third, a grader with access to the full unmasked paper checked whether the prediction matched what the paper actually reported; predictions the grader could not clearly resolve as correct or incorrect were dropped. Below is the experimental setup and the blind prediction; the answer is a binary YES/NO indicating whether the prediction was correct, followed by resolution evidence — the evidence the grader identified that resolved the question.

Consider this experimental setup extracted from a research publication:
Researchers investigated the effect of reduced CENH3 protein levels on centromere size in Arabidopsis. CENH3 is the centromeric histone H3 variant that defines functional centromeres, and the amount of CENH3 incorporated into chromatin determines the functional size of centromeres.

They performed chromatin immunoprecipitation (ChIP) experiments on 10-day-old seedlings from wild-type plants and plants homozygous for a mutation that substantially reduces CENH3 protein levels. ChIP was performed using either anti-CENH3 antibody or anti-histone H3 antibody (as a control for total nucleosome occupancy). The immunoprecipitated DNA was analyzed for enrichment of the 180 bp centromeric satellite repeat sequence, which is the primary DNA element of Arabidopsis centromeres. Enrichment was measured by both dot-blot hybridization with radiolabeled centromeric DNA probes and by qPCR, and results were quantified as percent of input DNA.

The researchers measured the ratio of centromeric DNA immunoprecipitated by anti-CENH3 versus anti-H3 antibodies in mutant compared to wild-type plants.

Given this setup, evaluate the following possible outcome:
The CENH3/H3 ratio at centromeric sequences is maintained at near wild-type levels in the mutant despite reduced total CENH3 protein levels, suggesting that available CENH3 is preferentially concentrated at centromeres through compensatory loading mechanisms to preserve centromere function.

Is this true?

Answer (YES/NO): NO